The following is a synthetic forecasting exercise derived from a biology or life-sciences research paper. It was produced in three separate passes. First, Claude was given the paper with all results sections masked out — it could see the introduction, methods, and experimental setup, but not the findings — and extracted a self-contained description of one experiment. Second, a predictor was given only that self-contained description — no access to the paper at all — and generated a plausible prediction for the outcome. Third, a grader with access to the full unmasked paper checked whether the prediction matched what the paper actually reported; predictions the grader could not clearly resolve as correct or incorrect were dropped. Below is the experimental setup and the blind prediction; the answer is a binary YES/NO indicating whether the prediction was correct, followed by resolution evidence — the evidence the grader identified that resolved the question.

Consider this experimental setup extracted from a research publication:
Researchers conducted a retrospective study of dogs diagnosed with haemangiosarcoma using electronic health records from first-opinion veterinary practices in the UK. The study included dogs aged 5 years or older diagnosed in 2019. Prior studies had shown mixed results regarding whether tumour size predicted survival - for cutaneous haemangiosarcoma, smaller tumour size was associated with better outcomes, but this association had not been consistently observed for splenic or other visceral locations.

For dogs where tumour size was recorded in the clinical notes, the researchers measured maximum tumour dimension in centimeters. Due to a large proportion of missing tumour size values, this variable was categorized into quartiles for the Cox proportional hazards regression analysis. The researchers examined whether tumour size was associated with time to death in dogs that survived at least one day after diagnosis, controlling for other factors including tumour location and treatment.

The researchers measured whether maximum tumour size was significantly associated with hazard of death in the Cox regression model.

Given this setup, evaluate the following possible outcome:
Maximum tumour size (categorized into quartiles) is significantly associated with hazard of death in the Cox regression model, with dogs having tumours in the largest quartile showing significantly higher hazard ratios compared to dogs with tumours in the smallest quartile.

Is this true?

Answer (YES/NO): YES